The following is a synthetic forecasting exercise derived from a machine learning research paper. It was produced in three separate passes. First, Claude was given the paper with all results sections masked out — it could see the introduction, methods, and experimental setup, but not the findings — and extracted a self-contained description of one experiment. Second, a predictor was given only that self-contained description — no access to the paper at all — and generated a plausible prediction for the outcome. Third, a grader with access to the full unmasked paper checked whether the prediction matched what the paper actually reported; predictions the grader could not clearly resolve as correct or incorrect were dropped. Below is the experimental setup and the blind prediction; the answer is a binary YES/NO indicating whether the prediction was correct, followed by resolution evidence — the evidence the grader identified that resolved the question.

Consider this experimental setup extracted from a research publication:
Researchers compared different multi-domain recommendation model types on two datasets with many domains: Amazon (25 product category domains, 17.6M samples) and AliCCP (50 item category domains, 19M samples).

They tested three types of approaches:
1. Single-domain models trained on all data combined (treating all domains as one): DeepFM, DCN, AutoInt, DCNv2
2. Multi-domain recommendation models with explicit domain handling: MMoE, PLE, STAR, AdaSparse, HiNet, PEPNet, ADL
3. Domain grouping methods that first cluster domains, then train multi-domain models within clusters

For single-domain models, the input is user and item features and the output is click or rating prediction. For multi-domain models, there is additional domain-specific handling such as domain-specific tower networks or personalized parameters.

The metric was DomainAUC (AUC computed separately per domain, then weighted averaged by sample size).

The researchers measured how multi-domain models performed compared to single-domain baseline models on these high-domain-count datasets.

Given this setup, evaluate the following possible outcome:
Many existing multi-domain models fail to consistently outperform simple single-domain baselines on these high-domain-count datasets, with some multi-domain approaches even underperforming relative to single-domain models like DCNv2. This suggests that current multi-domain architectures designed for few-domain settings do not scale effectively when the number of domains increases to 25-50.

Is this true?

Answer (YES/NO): YES